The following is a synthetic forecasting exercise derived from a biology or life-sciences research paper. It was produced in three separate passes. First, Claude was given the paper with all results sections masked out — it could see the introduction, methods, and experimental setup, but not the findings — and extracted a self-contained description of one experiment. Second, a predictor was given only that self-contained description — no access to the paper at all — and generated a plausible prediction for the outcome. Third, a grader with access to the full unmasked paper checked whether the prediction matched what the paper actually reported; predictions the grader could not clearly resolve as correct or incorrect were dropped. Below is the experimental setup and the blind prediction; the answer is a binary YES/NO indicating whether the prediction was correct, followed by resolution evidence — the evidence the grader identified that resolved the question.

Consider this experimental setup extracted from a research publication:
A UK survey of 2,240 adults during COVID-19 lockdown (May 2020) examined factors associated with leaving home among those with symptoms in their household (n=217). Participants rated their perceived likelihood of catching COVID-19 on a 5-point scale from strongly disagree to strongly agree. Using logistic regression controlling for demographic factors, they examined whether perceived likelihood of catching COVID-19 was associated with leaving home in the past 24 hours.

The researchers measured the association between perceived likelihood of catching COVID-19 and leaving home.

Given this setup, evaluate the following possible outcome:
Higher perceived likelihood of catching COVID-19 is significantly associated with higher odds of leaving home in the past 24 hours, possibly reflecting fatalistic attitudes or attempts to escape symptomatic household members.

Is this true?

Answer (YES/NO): NO